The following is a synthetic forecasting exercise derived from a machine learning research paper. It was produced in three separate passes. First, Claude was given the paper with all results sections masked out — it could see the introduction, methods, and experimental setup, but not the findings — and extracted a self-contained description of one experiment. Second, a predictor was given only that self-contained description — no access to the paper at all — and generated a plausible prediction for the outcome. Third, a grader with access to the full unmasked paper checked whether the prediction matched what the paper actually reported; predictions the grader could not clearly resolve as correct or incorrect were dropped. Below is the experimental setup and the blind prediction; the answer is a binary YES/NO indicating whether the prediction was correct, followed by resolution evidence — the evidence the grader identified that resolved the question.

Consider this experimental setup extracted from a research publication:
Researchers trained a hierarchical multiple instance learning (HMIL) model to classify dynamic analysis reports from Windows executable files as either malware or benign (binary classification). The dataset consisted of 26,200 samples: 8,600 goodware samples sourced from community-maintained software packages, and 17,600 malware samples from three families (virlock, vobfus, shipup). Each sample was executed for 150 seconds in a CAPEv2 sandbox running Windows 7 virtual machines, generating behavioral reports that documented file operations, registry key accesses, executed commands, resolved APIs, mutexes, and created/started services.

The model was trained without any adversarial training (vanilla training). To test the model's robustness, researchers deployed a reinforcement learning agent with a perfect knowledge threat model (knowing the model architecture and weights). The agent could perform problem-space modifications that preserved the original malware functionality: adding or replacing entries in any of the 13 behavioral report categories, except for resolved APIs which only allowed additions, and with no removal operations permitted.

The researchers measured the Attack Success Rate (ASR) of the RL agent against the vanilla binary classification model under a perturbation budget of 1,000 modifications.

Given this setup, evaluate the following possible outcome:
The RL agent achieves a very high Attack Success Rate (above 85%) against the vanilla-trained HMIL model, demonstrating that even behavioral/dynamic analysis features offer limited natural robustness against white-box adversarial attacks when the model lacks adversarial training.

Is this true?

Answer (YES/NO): NO